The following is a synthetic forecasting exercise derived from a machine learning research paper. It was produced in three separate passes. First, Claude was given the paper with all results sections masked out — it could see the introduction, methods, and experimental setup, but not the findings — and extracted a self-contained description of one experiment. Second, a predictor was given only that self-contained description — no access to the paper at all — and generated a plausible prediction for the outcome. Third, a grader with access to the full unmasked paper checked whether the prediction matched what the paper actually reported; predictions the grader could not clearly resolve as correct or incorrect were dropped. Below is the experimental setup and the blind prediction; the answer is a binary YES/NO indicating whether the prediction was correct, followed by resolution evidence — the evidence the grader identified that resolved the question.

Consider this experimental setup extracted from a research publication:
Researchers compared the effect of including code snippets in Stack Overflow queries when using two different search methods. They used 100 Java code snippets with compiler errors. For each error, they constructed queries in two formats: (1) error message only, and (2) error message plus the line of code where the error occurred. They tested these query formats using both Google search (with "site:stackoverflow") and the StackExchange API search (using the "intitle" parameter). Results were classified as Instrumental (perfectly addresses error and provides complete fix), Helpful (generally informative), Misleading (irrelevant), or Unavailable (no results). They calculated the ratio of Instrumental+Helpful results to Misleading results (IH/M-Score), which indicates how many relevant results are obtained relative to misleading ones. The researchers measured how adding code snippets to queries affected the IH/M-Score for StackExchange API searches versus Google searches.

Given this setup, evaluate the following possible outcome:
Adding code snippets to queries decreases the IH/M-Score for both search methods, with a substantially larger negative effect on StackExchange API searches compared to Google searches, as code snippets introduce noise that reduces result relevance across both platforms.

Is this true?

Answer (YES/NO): NO